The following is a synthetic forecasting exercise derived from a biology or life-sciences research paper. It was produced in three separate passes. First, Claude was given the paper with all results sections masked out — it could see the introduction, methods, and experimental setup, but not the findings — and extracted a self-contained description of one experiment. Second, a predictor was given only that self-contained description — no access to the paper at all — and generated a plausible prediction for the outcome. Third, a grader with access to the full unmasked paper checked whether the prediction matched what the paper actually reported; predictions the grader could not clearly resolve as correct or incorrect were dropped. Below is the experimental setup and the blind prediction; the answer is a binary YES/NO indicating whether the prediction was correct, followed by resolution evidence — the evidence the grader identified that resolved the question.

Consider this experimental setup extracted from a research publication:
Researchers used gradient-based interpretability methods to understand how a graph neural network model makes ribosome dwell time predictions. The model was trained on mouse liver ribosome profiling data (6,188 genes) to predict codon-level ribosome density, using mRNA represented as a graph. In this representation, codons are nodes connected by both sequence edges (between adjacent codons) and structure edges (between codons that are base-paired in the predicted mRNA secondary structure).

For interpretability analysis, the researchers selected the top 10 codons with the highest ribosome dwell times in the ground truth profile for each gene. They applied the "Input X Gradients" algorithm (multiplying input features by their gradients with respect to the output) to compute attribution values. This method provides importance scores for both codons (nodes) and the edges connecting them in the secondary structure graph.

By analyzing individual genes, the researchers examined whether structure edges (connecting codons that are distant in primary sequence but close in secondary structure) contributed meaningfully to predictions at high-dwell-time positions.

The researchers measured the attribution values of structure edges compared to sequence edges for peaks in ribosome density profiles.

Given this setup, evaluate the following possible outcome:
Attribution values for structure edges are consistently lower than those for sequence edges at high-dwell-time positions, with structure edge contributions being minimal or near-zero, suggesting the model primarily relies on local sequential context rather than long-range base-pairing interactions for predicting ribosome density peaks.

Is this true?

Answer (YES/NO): NO